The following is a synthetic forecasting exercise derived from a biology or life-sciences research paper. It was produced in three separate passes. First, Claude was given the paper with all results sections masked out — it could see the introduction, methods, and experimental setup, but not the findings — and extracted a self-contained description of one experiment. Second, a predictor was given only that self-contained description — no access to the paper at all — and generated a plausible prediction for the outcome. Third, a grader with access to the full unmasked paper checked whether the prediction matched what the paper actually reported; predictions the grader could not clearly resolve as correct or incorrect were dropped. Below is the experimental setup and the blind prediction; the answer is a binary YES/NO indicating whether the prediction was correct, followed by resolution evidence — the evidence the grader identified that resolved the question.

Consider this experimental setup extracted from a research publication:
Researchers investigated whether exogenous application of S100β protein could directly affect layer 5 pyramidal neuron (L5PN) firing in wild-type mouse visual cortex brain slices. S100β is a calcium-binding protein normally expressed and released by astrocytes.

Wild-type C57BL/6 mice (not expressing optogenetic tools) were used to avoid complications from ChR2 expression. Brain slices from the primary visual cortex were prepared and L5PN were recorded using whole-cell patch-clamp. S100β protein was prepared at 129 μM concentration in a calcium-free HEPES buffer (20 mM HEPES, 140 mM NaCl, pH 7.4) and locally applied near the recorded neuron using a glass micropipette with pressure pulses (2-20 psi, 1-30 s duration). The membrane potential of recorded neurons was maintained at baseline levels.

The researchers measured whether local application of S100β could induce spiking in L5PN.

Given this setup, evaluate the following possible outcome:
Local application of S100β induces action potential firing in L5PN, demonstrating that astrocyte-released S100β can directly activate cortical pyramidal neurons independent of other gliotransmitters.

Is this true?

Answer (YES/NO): YES